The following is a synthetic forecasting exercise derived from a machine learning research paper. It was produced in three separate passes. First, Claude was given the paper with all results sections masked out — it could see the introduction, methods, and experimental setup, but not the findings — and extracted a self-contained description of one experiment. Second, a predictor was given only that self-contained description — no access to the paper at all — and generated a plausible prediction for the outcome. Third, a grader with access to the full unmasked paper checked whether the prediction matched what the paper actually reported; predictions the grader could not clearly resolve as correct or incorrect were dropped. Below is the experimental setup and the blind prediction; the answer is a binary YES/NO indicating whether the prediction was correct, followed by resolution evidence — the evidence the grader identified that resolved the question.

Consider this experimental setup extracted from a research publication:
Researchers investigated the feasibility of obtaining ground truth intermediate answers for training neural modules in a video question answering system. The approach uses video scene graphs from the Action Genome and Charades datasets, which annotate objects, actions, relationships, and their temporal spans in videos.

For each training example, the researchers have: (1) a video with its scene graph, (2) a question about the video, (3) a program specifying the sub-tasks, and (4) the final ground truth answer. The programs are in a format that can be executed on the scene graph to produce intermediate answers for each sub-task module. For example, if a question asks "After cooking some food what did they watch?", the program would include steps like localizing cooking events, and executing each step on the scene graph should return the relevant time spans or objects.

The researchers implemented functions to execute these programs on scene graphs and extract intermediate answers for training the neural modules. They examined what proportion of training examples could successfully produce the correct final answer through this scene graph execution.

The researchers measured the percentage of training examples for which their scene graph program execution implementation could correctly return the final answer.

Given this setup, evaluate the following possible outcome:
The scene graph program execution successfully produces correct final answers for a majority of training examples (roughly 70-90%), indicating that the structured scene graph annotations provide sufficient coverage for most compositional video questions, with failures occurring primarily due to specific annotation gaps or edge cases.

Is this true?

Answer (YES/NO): NO